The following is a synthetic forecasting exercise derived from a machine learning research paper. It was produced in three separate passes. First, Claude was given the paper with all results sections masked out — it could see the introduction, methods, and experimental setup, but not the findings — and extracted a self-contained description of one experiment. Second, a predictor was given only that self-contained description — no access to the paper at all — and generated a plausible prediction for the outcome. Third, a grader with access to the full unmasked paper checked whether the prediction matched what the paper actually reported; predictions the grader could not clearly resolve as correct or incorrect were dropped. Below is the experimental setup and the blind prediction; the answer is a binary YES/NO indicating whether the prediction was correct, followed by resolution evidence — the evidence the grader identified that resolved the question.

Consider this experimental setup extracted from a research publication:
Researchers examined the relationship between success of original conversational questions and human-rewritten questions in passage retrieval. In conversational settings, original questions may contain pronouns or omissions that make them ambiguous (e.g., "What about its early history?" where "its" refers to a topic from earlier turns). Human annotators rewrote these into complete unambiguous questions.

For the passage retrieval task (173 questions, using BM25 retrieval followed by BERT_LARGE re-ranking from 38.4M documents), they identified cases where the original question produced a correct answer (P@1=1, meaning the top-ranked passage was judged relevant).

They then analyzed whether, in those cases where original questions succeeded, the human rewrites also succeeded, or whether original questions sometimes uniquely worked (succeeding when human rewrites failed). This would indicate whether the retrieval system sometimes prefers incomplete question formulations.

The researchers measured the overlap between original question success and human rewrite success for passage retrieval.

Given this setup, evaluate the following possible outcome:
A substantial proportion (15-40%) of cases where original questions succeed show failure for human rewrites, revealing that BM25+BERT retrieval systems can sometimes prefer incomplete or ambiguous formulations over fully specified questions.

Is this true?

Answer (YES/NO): NO